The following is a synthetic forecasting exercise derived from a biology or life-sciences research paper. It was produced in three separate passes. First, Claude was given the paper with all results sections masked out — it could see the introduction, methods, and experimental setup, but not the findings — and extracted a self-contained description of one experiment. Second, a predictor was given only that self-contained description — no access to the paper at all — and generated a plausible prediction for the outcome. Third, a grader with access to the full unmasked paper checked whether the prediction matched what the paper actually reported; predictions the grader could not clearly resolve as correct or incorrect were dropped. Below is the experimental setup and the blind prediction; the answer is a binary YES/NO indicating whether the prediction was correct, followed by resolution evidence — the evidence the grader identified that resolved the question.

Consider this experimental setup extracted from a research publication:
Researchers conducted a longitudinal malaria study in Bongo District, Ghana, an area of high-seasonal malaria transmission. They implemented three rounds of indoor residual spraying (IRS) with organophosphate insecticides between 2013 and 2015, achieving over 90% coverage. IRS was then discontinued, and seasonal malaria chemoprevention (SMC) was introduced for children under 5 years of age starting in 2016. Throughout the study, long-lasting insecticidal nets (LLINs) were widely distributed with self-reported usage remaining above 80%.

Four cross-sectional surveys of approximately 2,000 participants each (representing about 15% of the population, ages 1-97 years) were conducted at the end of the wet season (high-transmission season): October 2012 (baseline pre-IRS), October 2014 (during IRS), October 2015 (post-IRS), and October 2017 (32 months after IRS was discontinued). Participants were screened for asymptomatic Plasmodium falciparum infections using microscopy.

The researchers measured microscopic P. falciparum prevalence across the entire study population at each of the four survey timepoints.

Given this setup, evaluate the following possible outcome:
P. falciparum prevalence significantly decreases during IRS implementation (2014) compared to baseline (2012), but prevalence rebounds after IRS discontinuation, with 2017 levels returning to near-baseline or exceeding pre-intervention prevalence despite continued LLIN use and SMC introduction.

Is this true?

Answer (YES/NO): YES